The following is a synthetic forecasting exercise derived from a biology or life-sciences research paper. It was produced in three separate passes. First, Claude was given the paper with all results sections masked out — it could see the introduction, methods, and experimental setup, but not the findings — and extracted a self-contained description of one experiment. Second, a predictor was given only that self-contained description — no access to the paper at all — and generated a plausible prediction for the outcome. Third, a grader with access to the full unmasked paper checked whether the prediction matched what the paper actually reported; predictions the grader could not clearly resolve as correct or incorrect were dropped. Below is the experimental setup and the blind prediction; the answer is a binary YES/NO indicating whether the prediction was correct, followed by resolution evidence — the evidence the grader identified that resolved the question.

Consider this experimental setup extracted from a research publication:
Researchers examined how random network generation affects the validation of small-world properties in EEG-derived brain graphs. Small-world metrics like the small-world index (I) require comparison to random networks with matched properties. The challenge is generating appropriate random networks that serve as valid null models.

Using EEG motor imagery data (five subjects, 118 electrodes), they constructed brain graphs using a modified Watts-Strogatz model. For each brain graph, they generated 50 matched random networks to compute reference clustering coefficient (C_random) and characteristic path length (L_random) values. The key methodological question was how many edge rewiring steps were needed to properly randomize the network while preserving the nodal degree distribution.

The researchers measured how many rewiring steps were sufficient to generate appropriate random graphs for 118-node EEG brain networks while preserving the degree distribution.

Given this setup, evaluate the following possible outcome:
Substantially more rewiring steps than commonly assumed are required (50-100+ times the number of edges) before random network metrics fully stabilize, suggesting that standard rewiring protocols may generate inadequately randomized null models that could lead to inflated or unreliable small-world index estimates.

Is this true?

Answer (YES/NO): NO